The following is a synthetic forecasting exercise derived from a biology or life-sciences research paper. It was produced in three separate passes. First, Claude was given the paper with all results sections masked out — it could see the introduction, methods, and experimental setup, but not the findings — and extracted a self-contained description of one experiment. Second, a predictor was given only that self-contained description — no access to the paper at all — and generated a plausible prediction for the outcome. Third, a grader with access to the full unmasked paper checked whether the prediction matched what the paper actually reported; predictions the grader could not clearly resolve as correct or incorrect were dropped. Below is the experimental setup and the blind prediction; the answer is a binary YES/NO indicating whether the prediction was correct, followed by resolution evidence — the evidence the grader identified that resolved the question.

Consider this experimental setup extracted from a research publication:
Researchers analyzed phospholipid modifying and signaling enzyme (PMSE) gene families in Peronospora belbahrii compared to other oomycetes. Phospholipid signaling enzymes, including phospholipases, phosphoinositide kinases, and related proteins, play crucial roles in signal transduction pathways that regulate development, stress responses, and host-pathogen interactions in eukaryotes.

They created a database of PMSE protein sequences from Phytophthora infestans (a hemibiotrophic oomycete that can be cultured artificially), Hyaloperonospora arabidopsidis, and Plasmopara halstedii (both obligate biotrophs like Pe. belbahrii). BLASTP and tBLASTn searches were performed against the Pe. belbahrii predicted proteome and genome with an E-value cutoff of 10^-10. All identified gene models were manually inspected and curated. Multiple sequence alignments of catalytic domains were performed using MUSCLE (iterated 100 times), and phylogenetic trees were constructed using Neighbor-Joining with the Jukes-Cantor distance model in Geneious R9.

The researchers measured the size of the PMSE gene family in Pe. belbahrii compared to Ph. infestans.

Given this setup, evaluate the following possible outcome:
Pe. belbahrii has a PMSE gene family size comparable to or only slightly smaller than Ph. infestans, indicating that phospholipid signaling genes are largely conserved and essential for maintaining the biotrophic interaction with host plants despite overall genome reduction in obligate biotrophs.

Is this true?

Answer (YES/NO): YES